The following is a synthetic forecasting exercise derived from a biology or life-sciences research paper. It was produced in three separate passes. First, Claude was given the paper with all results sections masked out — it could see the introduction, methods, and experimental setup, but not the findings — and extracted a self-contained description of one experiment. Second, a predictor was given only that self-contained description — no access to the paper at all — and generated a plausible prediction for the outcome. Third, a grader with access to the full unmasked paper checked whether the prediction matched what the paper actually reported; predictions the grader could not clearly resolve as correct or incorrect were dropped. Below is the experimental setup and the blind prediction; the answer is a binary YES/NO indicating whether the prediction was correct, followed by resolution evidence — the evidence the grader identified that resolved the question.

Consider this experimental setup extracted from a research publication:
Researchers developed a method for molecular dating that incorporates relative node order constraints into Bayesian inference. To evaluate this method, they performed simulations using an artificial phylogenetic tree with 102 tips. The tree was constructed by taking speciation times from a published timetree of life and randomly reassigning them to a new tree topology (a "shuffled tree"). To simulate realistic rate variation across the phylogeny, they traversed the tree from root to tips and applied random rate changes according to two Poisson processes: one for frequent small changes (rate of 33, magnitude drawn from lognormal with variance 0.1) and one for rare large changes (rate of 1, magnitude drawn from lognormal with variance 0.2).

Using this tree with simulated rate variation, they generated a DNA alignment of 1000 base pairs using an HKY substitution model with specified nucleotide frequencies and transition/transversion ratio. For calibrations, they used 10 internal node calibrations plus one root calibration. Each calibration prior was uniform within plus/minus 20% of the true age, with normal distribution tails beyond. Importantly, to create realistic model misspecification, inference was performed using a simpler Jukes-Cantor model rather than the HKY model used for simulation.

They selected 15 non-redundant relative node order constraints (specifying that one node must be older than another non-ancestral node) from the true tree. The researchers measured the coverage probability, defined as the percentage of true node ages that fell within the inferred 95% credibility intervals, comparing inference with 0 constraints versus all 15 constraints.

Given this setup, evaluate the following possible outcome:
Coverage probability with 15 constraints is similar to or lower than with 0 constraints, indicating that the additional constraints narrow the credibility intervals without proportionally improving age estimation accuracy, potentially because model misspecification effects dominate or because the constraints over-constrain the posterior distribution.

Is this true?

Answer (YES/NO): NO